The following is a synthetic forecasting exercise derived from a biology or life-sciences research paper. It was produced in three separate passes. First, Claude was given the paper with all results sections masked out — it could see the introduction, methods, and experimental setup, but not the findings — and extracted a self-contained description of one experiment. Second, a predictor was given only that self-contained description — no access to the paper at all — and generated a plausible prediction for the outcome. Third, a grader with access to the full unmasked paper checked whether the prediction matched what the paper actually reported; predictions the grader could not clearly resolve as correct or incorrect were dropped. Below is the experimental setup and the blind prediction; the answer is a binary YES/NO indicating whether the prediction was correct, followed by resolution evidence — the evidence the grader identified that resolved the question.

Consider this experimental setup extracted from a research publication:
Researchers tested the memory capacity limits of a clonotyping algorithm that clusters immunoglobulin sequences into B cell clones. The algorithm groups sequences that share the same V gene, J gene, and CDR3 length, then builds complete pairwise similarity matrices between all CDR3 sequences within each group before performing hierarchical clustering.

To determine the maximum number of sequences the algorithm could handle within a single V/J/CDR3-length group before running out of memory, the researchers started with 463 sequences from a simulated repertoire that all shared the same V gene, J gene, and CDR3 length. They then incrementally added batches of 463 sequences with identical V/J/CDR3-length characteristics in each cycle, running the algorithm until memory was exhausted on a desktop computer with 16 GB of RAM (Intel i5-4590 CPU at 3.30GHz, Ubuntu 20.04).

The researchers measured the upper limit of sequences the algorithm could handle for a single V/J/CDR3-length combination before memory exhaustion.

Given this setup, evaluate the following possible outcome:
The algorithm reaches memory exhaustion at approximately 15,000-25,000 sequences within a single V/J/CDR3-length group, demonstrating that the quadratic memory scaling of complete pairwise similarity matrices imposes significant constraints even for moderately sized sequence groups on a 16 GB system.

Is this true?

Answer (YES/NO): NO